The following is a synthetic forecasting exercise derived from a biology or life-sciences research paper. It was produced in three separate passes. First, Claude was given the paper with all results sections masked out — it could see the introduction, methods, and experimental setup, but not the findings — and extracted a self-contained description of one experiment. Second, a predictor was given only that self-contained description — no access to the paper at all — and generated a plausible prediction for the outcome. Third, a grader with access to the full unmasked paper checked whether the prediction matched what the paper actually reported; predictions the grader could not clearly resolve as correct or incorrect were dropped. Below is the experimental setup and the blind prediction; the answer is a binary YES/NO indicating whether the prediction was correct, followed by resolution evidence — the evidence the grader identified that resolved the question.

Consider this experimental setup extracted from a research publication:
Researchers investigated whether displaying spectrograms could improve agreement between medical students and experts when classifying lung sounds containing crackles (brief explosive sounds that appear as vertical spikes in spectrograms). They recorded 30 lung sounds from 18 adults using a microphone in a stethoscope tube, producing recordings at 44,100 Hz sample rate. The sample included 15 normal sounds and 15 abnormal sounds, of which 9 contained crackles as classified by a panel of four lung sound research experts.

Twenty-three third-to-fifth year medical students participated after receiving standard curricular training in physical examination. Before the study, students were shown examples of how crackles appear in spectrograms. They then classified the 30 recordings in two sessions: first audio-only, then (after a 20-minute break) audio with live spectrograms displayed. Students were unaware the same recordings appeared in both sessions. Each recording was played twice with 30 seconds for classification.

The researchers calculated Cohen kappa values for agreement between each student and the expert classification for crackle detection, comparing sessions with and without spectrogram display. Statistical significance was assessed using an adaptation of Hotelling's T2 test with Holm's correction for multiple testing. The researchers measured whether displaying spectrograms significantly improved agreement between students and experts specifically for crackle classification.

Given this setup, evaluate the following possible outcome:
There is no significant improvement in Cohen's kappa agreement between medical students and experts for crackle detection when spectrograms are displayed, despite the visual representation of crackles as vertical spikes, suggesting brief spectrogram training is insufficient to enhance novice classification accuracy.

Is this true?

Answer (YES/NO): NO